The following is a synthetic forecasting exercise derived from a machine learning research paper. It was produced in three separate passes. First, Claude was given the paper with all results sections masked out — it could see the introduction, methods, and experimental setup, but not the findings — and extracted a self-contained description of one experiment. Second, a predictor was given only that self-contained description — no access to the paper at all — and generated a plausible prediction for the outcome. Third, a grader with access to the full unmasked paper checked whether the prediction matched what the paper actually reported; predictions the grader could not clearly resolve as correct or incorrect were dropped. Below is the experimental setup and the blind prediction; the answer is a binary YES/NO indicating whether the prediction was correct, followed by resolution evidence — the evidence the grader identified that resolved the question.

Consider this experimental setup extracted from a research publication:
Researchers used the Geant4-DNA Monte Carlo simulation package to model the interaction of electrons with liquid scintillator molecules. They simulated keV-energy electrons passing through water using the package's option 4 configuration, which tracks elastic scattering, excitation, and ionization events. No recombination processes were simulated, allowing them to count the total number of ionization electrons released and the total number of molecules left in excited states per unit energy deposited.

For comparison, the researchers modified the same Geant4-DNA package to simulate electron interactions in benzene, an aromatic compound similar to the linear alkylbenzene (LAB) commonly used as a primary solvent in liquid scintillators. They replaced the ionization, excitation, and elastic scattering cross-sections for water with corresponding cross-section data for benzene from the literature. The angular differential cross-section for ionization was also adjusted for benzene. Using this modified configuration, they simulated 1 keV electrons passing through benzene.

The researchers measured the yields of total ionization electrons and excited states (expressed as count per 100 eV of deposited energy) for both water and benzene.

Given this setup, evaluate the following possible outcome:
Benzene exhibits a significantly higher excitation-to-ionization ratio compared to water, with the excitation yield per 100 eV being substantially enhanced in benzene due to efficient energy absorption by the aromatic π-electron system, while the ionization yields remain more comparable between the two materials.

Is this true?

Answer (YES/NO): YES